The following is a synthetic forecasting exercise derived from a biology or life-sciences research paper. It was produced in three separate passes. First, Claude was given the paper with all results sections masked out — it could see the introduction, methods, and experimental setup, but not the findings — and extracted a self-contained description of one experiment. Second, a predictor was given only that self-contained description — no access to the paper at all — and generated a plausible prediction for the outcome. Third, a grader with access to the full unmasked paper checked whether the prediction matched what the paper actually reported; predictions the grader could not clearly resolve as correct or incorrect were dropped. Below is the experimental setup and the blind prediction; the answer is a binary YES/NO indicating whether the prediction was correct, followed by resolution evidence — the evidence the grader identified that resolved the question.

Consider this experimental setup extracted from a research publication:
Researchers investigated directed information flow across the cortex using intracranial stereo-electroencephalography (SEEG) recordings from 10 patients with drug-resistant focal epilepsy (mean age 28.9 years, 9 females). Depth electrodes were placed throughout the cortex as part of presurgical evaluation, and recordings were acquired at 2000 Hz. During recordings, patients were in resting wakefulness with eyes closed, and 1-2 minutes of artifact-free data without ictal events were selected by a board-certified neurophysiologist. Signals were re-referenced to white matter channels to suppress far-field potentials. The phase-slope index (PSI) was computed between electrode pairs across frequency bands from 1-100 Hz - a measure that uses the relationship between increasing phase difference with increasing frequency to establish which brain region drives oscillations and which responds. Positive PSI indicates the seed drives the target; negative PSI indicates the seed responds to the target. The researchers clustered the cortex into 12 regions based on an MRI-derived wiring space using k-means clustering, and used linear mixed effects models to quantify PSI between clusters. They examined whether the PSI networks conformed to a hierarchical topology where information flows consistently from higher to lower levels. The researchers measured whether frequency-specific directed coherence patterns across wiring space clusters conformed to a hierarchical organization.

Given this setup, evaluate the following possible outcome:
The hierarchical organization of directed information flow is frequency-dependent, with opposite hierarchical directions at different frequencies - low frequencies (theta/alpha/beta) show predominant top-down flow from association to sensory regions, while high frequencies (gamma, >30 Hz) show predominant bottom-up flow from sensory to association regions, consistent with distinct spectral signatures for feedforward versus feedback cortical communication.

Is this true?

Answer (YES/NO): NO